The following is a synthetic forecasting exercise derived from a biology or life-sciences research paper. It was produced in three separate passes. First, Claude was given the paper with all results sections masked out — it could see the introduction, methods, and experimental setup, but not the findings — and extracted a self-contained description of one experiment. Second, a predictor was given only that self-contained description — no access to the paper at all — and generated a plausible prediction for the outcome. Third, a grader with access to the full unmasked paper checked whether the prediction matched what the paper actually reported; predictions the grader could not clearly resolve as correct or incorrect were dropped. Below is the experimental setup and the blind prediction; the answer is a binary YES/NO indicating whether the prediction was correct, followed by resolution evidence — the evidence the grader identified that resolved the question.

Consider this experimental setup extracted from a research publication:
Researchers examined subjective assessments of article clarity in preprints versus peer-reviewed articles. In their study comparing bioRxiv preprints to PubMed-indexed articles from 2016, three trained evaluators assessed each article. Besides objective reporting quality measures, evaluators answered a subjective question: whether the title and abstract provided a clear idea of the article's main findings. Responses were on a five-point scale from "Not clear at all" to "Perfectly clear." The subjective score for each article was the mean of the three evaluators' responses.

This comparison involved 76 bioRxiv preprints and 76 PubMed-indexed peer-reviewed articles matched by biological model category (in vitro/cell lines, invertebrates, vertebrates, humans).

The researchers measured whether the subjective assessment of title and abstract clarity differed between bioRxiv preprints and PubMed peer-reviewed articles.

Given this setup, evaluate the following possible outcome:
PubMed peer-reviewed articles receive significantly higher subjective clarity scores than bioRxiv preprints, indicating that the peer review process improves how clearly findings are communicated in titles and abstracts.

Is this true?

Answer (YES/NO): NO